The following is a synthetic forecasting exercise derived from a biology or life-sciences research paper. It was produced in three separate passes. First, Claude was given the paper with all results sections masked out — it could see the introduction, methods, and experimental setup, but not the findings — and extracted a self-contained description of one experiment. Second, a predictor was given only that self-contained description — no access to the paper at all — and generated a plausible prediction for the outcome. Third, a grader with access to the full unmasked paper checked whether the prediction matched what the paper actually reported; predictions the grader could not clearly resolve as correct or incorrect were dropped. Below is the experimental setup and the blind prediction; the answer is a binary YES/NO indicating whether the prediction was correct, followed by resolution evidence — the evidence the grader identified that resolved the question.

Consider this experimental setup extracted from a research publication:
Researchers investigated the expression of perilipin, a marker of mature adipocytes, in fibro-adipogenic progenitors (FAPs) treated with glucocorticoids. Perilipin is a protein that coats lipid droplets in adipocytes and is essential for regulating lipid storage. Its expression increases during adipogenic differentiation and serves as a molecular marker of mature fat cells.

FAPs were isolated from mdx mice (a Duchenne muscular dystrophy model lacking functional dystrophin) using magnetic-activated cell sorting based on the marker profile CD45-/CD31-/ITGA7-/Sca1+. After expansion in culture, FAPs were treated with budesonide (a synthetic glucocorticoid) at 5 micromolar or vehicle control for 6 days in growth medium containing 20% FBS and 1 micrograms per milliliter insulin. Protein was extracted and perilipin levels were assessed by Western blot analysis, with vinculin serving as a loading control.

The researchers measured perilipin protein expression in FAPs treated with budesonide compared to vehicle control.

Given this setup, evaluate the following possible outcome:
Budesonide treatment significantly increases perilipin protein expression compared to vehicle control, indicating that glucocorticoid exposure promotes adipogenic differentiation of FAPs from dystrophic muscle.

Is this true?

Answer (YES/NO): NO